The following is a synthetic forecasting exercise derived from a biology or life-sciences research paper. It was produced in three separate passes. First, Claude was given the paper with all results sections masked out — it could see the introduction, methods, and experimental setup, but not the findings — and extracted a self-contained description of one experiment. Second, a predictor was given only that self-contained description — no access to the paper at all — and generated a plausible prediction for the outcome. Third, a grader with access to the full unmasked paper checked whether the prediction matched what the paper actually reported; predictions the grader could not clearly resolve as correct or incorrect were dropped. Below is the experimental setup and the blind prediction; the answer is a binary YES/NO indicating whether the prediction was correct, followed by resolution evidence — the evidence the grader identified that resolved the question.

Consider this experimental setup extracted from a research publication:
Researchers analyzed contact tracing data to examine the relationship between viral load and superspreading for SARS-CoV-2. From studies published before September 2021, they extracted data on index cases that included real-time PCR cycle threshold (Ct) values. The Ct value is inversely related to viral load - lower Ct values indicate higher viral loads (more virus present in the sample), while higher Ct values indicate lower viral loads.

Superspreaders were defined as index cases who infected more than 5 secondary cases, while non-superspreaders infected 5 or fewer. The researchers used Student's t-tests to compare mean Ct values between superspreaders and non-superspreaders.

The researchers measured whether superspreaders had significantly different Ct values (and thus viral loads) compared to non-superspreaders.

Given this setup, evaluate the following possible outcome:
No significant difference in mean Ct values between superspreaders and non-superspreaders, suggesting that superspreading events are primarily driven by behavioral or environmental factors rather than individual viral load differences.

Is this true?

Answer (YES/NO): YES